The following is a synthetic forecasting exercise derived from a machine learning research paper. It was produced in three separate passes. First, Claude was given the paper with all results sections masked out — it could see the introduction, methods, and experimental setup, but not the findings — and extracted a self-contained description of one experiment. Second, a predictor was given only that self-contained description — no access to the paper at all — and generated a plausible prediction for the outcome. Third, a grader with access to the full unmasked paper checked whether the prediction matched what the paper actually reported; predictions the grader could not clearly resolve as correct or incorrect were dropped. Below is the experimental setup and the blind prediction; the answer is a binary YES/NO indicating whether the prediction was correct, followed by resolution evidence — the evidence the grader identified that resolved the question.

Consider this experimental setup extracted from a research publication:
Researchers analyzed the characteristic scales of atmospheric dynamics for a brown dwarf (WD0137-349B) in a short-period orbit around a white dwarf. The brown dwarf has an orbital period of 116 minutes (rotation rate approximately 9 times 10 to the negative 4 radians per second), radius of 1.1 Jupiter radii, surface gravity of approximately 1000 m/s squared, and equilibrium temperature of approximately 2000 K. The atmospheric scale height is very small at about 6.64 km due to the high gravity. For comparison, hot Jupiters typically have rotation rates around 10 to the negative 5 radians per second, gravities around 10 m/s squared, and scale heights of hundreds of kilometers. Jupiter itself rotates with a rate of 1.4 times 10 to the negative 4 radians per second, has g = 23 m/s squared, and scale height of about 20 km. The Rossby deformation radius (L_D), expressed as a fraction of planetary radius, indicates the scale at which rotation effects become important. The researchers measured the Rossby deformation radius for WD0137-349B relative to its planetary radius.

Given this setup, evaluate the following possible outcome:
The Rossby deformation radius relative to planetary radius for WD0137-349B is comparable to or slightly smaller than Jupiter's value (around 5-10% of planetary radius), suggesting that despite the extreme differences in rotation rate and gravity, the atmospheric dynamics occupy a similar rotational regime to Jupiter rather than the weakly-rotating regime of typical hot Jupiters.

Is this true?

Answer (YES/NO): NO